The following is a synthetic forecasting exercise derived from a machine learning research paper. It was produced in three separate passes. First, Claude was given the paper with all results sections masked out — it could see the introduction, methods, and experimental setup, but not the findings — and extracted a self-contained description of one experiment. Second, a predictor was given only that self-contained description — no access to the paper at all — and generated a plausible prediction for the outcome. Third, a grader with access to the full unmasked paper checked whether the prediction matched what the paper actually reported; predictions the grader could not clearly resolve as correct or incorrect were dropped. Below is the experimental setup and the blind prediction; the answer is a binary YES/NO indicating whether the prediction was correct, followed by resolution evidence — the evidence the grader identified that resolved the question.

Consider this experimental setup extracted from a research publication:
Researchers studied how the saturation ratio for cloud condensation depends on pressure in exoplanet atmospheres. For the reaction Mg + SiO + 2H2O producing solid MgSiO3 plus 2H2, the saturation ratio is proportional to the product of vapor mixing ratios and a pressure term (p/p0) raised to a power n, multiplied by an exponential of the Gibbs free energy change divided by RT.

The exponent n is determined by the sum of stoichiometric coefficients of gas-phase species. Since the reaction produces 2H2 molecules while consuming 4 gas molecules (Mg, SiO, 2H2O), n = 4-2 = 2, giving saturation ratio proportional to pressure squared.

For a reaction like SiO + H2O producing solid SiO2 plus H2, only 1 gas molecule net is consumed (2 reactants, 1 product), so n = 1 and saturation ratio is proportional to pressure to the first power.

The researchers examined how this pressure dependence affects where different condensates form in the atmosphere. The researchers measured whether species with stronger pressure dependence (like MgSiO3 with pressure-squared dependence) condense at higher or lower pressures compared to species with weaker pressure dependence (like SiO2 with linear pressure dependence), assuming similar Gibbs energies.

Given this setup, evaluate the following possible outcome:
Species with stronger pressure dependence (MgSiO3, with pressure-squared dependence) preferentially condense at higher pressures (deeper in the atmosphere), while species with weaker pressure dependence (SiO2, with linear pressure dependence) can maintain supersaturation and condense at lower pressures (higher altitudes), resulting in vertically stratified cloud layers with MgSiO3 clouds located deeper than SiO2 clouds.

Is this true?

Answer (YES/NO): NO